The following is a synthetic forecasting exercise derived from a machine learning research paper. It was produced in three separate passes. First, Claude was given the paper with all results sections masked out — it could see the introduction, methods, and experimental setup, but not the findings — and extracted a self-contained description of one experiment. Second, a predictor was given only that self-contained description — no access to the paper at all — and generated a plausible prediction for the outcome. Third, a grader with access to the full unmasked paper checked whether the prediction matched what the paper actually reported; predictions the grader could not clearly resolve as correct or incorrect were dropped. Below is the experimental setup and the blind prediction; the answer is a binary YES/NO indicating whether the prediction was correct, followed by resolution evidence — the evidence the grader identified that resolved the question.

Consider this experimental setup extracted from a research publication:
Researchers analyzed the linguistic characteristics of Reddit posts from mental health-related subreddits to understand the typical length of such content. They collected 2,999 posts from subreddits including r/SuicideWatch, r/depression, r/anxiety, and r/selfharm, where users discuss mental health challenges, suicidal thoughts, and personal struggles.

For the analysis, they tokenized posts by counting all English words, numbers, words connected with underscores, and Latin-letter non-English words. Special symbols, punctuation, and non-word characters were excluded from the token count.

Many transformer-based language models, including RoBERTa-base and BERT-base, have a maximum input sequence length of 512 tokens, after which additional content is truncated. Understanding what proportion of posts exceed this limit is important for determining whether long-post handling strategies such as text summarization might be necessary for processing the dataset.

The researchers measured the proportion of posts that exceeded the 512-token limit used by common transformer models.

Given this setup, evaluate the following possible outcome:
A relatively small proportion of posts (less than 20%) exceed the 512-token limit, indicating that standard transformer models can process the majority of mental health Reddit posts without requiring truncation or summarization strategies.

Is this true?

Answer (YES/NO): YES